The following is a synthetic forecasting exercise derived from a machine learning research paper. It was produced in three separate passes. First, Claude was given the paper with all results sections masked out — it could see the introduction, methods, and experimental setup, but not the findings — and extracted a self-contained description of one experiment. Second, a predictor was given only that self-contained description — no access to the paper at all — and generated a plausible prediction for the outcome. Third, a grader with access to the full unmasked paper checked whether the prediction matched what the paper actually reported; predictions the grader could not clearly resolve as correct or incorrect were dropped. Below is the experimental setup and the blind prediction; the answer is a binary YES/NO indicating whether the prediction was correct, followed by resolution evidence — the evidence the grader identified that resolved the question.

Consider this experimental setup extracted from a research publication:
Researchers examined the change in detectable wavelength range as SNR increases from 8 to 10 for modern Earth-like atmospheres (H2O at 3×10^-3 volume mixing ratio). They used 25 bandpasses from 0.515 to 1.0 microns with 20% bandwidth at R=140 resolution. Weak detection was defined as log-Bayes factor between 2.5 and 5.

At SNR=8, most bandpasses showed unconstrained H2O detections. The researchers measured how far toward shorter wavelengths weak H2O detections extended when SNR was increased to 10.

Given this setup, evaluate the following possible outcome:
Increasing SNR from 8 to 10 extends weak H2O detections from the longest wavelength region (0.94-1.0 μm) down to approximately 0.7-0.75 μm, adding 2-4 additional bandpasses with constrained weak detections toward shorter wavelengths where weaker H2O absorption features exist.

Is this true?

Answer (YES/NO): NO